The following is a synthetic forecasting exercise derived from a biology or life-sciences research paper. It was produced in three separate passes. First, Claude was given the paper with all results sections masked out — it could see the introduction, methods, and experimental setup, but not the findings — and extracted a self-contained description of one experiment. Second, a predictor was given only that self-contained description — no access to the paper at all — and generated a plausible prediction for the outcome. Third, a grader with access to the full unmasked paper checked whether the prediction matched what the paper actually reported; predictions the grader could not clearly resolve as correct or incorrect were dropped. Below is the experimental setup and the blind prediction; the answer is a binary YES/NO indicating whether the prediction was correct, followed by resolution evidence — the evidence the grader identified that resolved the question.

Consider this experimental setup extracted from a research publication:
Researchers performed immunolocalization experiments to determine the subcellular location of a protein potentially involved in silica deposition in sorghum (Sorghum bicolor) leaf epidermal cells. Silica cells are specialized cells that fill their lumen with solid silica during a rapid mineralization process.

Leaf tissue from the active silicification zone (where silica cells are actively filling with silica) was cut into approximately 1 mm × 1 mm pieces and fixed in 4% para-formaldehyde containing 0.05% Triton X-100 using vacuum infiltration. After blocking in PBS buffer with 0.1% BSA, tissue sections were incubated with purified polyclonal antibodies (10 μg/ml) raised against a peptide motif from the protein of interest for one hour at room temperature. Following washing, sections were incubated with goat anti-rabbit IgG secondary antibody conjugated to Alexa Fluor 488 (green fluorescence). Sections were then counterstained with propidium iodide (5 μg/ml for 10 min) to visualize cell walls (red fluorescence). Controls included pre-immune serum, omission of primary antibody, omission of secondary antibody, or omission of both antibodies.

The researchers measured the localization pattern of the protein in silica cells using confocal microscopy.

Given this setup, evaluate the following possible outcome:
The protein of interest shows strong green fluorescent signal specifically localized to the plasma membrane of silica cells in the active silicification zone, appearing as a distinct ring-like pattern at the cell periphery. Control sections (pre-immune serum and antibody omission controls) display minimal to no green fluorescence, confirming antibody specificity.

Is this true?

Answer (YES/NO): NO